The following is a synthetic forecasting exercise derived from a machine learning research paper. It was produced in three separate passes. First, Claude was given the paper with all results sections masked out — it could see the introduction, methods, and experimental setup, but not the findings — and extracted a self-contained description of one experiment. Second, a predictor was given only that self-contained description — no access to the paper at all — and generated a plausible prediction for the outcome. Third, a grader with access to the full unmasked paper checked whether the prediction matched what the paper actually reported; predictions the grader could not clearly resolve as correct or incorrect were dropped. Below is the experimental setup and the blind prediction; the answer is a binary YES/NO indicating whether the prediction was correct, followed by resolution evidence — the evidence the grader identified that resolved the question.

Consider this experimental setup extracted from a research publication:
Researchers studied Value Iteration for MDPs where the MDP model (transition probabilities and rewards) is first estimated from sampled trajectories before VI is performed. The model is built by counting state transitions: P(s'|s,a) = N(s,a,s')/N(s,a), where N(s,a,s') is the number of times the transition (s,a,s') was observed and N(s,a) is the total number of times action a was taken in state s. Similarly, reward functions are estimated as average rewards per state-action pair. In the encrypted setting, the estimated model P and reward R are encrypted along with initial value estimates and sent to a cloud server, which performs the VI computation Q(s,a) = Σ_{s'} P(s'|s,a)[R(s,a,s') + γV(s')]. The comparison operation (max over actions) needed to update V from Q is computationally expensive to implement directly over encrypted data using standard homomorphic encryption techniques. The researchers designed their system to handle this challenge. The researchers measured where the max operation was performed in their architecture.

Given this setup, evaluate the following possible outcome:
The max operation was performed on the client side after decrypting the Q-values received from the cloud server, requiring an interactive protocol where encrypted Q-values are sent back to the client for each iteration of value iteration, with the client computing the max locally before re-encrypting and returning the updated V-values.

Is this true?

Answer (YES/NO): YES